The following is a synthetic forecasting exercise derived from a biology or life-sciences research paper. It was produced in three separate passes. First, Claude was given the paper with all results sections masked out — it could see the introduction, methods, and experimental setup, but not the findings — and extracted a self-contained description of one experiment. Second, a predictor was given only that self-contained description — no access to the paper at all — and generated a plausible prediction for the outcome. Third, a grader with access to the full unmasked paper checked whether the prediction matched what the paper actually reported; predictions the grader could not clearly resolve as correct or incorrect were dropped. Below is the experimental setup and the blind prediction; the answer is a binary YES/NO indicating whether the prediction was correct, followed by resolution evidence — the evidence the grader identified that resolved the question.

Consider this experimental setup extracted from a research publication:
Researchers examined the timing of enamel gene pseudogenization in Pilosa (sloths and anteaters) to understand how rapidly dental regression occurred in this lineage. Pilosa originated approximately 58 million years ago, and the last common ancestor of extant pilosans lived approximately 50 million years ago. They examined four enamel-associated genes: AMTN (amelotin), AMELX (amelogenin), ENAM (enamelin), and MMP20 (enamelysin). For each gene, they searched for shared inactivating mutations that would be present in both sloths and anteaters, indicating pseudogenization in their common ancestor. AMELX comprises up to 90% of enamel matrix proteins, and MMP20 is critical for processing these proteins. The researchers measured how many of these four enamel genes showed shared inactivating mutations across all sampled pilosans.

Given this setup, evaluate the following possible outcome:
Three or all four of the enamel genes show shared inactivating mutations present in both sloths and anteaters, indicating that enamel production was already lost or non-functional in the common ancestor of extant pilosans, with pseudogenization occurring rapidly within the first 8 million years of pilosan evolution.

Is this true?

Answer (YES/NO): YES